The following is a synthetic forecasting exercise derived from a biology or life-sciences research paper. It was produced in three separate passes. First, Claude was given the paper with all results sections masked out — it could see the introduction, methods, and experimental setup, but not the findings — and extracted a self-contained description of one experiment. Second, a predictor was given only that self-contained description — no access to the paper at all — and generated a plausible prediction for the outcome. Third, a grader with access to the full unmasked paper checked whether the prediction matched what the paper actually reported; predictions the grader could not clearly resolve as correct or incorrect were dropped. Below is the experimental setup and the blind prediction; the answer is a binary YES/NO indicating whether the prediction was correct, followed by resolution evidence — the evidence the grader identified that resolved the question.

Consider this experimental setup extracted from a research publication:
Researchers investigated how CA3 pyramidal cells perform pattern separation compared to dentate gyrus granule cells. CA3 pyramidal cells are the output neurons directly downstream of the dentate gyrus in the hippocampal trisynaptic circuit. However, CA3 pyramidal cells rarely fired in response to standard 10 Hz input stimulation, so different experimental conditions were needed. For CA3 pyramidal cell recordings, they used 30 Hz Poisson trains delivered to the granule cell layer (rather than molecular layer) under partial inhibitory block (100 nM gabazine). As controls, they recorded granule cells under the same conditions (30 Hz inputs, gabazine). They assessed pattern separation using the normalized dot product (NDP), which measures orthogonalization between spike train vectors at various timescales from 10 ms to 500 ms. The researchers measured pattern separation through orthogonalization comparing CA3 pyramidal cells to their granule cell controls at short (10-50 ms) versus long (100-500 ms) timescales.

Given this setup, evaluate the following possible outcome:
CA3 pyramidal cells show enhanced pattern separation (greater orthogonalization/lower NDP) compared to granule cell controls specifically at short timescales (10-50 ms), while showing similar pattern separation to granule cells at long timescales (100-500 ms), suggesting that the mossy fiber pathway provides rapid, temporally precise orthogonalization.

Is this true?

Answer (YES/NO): NO